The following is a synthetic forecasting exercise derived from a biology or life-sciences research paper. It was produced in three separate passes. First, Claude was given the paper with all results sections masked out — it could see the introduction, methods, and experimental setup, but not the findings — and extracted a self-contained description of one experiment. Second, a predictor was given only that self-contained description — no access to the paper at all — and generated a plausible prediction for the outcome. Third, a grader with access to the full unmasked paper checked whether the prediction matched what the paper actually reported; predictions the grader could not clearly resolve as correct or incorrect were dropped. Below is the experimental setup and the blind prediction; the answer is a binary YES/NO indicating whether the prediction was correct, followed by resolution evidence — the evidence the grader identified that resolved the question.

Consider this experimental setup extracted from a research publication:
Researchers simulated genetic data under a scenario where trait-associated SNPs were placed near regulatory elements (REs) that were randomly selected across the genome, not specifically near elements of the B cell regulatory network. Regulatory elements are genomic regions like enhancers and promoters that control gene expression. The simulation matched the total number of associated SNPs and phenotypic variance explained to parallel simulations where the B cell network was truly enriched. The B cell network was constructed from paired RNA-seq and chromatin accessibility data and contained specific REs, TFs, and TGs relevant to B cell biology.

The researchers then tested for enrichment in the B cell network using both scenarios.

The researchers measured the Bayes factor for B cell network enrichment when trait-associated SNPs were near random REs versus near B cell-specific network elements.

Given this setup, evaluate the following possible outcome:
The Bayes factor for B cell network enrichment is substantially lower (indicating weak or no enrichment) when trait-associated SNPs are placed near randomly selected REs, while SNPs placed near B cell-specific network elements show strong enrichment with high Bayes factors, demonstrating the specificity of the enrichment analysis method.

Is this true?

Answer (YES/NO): YES